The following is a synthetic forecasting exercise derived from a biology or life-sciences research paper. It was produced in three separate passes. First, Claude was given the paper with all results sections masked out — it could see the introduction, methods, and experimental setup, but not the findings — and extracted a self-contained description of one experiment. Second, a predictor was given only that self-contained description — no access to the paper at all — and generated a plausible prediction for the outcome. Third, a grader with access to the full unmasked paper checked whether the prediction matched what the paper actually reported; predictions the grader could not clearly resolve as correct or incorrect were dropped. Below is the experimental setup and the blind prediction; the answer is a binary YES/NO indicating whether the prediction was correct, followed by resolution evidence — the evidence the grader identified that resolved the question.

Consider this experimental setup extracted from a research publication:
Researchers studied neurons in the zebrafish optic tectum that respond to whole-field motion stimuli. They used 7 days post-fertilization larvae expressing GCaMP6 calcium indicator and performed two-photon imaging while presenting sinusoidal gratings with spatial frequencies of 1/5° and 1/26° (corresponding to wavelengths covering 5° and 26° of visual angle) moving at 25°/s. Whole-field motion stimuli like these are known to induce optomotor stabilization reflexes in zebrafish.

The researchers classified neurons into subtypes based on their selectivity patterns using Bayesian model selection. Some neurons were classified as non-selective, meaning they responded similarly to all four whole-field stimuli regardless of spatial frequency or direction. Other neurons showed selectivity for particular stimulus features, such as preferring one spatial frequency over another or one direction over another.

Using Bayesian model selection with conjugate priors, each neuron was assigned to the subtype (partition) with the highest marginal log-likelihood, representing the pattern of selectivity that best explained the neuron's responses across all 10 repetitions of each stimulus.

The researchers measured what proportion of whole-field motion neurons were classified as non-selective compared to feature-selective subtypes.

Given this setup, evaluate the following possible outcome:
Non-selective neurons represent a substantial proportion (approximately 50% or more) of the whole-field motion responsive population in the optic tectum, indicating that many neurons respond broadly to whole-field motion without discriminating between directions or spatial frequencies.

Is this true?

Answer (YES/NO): YES